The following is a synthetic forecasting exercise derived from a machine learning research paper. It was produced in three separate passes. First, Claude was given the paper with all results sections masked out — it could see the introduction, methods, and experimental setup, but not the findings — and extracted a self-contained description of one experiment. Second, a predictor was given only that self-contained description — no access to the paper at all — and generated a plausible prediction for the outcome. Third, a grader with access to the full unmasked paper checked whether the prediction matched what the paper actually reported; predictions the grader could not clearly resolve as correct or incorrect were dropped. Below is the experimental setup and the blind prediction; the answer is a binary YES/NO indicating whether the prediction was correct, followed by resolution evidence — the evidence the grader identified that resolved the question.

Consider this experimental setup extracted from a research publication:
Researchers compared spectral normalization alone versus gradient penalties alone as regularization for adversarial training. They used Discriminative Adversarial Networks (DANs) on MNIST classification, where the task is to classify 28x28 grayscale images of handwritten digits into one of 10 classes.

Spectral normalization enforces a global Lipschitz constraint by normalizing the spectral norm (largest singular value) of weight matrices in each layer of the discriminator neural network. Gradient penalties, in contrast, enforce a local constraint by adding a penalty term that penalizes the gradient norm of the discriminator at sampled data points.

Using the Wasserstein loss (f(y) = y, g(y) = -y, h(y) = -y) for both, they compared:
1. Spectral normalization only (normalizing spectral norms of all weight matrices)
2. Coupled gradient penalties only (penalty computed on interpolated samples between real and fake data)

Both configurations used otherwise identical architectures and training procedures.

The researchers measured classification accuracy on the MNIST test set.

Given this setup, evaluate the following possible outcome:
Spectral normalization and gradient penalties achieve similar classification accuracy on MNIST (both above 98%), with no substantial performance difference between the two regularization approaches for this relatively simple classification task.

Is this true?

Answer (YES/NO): NO